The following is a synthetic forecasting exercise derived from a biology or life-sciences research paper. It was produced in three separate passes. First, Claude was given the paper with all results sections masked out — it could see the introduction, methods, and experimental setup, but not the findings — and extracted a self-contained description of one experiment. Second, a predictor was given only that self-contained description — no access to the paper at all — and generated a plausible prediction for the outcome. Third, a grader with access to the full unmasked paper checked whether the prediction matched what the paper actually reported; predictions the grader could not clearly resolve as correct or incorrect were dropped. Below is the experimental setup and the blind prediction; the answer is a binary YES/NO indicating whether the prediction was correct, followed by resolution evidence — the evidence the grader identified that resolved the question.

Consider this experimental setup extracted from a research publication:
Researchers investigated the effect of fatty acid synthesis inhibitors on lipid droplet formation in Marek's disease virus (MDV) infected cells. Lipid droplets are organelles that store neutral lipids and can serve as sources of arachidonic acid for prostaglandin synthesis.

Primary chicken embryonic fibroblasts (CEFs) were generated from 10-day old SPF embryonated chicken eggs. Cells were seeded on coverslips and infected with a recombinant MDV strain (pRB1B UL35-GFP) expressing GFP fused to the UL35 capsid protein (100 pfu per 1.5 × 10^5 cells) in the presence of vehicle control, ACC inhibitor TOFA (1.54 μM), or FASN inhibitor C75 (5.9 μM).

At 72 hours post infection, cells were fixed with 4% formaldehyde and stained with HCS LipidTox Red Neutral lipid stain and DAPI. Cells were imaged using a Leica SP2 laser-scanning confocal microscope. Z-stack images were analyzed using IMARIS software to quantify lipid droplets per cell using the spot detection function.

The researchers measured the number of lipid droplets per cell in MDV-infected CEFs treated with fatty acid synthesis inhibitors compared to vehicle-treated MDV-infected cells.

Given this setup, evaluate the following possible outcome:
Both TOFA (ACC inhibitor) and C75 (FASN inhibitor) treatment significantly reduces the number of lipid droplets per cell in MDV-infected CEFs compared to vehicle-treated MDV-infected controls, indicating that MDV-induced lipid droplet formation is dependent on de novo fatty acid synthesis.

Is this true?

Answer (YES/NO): YES